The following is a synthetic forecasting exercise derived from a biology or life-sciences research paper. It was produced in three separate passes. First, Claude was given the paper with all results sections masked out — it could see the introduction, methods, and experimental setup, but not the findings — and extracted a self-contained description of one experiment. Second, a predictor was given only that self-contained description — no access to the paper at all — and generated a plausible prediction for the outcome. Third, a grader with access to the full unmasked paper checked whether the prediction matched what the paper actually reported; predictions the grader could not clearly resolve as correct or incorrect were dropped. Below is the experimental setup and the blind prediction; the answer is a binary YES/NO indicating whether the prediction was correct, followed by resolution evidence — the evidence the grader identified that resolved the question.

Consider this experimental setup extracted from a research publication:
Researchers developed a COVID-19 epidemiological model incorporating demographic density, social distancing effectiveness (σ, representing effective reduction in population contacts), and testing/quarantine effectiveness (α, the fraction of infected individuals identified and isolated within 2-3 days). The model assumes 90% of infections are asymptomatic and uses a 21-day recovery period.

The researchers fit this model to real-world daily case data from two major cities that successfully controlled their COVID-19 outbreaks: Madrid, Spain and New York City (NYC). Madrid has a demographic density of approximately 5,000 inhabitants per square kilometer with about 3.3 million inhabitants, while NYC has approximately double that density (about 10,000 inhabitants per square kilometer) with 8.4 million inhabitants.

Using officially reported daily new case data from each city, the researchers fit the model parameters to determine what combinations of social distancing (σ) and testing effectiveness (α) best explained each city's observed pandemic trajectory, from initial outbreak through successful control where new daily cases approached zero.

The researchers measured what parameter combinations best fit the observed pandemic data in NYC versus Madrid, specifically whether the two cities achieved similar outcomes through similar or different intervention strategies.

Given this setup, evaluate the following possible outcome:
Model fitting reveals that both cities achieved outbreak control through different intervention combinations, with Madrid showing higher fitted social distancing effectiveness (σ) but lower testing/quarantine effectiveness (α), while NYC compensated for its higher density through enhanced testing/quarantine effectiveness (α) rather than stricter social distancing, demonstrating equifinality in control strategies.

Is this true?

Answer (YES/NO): YES